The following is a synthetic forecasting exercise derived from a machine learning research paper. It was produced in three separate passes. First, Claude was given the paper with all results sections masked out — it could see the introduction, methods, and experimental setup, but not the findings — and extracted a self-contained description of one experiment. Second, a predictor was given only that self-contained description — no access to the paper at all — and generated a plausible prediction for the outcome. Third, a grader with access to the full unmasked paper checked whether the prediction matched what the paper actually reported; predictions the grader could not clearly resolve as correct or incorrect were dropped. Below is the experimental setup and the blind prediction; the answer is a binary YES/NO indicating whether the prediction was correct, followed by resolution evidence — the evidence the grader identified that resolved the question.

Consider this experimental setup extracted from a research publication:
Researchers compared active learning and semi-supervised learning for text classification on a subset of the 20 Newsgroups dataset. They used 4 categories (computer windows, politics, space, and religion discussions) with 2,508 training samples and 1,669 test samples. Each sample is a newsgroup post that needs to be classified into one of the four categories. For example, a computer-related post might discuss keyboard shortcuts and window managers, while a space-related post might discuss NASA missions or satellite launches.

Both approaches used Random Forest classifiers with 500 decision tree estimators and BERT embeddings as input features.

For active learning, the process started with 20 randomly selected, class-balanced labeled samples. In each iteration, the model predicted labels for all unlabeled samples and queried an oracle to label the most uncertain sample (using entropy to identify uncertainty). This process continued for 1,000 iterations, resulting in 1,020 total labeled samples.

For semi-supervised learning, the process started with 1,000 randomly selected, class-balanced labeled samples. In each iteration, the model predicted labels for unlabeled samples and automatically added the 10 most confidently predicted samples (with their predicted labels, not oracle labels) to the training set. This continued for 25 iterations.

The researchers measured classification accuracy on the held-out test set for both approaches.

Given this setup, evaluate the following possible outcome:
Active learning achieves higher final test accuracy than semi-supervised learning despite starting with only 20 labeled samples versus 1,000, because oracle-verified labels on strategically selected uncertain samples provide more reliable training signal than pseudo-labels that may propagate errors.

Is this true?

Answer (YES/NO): YES